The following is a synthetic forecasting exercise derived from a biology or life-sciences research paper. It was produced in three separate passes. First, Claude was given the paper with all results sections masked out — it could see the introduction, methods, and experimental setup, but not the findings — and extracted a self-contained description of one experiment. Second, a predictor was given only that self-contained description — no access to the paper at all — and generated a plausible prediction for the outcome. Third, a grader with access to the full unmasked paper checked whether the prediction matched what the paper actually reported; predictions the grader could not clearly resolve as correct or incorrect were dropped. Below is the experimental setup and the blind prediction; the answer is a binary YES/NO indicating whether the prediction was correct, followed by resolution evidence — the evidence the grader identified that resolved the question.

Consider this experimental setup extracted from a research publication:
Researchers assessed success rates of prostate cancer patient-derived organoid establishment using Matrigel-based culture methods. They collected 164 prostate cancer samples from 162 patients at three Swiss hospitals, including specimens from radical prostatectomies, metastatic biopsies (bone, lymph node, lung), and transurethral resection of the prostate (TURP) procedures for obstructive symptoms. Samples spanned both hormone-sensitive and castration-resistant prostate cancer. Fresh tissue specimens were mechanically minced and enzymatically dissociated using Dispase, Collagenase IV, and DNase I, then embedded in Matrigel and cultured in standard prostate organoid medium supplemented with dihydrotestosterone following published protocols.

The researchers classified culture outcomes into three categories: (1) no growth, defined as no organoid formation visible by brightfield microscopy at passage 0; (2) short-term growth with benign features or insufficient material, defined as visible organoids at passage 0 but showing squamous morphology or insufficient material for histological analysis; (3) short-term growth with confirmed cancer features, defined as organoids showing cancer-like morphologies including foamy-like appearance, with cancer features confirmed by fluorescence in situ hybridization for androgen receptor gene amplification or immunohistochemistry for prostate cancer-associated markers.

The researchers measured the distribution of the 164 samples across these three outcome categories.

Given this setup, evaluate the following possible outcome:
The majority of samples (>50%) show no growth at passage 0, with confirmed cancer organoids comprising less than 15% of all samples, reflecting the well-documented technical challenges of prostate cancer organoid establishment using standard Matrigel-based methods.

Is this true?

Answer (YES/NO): NO